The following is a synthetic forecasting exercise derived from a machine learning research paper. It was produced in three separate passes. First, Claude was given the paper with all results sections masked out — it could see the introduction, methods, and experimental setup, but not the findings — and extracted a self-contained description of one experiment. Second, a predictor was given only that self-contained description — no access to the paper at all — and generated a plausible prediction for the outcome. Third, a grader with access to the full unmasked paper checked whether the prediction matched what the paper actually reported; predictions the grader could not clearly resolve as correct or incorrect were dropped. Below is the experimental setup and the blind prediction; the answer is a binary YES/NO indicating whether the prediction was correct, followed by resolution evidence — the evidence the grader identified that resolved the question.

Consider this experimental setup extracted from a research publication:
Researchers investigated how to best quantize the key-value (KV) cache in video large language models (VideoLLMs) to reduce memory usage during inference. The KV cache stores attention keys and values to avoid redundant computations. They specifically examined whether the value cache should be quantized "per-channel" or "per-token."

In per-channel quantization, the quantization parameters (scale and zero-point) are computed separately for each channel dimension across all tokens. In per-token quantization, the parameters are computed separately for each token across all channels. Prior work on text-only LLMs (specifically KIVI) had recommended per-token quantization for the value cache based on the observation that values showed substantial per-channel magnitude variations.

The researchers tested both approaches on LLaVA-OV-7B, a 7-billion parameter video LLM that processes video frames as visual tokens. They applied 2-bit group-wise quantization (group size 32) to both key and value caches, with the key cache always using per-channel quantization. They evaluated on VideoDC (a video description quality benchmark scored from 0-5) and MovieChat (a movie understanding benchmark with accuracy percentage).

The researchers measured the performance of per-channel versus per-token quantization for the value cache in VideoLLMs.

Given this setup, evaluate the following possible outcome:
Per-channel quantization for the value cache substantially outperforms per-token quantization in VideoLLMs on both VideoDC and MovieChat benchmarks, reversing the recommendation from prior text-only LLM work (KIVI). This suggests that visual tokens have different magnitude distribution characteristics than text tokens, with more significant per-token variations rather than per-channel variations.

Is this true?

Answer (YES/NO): YES